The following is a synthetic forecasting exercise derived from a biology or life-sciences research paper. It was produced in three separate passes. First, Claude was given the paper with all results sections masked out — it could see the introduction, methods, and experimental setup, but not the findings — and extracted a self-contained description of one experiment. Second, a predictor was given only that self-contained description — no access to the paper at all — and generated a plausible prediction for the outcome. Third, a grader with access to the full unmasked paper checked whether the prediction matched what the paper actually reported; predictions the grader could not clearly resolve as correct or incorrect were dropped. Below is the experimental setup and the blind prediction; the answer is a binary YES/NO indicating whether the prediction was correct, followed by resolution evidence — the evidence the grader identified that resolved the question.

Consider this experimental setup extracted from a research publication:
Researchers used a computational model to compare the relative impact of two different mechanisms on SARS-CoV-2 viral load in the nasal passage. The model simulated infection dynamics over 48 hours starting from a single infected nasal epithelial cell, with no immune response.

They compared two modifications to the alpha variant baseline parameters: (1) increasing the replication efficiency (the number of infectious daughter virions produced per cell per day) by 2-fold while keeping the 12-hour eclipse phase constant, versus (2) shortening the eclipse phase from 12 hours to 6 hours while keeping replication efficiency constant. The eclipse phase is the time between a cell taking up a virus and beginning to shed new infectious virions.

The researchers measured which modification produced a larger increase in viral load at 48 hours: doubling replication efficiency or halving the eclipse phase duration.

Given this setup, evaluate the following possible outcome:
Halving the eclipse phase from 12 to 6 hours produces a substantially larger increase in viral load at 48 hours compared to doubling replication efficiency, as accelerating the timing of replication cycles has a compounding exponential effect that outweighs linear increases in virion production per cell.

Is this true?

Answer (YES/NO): YES